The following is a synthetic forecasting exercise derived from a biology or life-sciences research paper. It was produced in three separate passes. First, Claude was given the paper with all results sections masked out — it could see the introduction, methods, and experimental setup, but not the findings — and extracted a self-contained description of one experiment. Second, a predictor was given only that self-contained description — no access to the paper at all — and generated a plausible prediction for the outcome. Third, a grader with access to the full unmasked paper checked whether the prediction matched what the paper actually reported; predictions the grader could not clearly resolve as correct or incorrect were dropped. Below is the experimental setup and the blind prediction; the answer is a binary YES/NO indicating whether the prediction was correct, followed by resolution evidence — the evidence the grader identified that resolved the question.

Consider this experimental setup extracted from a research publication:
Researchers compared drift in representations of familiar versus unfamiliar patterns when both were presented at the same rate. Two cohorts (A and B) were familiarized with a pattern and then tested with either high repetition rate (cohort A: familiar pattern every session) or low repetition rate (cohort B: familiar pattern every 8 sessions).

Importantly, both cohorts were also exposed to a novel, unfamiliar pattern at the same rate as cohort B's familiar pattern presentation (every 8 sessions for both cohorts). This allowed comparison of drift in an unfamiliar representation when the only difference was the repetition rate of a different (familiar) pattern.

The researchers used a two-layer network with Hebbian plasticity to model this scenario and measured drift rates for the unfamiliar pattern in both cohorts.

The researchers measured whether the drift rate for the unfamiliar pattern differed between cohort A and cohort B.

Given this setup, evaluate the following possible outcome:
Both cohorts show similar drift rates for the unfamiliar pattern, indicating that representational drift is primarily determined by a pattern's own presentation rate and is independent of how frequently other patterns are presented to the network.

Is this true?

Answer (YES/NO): YES